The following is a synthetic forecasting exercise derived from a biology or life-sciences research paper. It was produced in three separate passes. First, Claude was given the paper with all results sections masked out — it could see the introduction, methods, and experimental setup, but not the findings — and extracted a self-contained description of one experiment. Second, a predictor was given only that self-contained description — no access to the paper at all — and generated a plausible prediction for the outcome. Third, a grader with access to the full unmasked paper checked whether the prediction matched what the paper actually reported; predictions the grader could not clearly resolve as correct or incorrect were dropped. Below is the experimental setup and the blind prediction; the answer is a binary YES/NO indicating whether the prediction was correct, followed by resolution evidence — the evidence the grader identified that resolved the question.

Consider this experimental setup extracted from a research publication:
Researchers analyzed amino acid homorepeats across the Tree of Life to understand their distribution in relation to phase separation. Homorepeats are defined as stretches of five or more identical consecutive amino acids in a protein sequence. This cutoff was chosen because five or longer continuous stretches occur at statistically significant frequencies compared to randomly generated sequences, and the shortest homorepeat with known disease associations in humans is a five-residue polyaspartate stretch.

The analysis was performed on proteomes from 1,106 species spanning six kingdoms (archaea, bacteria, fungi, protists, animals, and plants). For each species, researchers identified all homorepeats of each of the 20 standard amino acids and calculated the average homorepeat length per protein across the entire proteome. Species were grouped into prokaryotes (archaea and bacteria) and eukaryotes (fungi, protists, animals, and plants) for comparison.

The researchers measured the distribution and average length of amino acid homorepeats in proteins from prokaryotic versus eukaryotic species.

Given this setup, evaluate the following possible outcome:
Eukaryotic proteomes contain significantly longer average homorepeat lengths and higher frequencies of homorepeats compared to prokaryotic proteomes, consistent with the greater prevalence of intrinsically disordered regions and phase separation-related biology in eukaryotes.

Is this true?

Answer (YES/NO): YES